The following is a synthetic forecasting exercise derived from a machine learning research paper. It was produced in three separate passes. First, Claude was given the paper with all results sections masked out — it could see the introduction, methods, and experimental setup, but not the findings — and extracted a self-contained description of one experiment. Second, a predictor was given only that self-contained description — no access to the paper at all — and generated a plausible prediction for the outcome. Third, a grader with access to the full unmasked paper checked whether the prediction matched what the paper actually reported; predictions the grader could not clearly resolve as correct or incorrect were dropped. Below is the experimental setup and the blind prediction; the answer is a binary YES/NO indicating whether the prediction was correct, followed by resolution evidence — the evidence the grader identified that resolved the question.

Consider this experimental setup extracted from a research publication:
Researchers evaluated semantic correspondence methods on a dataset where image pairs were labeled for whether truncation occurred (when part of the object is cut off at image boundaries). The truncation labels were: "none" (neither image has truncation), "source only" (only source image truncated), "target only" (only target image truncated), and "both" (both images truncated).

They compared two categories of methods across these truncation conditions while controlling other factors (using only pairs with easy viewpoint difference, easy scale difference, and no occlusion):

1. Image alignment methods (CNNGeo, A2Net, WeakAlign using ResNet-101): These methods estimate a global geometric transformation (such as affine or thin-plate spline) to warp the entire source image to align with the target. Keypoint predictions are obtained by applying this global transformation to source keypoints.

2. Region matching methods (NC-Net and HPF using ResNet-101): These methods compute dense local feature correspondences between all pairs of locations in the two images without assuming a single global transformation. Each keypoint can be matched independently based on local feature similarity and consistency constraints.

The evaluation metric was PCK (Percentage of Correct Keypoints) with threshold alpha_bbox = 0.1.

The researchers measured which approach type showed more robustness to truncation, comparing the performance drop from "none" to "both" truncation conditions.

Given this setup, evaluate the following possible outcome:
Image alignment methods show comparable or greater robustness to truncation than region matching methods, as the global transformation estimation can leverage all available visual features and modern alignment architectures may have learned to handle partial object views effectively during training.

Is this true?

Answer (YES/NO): YES